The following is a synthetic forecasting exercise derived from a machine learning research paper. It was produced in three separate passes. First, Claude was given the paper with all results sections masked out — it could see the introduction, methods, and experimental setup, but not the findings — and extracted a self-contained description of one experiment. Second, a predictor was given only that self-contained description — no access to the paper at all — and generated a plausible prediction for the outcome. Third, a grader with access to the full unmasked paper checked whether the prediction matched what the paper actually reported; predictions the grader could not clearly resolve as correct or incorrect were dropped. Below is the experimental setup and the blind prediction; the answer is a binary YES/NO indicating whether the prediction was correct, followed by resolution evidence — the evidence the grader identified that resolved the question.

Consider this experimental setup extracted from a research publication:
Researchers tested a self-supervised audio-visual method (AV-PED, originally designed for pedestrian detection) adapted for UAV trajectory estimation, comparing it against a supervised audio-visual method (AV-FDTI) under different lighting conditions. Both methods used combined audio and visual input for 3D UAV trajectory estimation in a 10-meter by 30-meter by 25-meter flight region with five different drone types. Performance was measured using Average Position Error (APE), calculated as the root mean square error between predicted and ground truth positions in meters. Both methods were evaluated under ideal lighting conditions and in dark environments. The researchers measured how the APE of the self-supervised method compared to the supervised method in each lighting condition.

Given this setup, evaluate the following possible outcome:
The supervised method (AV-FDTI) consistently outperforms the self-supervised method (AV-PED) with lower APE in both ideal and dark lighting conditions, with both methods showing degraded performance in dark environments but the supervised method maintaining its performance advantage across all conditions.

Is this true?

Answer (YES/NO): YES